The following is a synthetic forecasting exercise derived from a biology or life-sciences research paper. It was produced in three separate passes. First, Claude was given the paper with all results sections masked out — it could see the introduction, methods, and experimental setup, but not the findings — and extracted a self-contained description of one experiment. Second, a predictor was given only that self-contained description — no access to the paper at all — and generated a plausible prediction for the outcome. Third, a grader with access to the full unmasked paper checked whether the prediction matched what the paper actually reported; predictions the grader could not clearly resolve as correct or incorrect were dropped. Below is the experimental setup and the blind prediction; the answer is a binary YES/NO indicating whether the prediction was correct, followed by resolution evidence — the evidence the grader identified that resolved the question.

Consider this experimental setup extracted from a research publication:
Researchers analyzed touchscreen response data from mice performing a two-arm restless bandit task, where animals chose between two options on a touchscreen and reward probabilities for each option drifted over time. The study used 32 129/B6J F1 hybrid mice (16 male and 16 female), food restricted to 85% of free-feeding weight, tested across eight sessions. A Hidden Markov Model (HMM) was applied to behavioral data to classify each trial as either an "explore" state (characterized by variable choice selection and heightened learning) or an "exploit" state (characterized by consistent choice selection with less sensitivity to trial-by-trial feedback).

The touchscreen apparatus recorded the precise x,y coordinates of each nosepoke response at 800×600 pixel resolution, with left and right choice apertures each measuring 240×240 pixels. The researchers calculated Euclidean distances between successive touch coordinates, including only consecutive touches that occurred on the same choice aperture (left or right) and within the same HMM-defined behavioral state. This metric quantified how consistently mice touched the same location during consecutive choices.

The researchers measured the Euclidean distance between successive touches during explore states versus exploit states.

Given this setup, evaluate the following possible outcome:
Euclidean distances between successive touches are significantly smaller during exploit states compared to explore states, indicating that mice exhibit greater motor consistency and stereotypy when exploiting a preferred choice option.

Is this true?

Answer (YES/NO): YES